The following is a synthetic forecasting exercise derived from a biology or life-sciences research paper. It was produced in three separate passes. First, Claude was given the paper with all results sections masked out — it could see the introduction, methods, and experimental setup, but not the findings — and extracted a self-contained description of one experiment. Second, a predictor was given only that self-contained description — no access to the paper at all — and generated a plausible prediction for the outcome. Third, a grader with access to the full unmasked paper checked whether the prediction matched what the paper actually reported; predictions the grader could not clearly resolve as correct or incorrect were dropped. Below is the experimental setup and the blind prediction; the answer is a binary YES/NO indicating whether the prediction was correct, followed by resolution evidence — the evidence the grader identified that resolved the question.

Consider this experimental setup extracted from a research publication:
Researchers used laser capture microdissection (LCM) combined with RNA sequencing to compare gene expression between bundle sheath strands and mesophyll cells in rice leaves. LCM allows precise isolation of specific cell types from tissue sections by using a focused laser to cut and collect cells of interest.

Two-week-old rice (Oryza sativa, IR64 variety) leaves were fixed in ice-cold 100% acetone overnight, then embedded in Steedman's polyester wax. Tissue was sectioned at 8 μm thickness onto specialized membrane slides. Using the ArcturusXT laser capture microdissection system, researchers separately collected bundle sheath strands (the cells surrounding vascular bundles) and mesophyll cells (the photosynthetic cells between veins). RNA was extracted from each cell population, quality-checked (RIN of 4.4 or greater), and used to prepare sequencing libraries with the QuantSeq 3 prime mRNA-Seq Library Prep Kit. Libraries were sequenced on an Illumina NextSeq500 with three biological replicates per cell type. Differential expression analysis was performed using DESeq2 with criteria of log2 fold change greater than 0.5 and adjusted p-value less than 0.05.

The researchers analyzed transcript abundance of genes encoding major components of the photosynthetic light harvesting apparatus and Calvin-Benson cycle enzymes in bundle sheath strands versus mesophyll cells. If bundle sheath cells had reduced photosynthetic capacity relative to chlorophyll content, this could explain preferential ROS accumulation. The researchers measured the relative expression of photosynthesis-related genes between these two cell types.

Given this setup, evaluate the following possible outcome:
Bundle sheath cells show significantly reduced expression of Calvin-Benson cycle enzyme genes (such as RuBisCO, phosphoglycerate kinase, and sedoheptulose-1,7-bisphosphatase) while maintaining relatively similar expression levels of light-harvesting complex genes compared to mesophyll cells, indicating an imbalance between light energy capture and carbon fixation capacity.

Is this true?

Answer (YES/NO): NO